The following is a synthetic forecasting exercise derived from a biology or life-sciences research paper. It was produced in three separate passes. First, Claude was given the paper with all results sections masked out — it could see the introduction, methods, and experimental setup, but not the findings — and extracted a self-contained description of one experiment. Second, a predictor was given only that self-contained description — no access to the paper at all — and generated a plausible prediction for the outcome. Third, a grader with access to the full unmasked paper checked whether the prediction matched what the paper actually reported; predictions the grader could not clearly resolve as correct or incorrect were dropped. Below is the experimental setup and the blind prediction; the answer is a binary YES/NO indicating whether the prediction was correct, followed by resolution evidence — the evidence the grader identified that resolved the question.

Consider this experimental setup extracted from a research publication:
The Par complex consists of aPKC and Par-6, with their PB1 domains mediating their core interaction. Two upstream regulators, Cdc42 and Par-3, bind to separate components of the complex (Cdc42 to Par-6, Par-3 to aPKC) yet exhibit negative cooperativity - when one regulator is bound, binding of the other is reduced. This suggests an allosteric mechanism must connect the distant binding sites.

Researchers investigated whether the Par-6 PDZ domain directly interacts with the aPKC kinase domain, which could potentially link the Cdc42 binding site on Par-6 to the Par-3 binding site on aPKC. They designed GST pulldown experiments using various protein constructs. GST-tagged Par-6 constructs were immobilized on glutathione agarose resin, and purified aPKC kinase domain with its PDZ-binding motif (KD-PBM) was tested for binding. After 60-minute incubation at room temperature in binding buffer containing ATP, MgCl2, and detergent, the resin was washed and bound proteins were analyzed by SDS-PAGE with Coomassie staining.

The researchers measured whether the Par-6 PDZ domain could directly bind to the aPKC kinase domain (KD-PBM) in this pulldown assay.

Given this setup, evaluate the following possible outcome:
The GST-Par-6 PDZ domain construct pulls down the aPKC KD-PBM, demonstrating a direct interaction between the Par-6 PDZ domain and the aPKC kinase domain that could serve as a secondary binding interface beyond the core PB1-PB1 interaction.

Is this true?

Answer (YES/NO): YES